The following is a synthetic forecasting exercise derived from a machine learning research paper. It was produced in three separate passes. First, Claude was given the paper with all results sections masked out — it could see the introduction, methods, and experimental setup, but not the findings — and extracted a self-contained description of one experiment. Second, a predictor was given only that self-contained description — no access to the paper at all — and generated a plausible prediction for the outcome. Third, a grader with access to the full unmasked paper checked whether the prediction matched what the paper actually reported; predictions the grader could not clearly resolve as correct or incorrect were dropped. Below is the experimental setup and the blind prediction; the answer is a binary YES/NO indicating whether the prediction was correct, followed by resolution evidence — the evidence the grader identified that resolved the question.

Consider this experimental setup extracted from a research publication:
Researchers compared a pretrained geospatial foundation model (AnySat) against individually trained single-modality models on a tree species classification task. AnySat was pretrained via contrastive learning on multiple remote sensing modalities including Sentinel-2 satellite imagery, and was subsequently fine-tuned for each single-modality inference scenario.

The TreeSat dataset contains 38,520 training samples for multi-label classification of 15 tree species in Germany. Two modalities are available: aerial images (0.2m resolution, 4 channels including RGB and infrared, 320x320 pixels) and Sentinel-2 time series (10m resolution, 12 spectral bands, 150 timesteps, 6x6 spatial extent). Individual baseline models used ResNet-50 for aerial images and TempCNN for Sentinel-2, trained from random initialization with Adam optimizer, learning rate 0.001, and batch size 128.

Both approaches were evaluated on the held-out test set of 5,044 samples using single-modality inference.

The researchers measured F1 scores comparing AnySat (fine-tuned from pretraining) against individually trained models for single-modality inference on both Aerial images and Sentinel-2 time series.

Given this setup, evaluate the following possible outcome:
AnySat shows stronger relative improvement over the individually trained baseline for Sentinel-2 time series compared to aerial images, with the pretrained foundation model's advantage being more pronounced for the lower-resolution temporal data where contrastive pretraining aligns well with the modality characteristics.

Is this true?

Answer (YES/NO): NO